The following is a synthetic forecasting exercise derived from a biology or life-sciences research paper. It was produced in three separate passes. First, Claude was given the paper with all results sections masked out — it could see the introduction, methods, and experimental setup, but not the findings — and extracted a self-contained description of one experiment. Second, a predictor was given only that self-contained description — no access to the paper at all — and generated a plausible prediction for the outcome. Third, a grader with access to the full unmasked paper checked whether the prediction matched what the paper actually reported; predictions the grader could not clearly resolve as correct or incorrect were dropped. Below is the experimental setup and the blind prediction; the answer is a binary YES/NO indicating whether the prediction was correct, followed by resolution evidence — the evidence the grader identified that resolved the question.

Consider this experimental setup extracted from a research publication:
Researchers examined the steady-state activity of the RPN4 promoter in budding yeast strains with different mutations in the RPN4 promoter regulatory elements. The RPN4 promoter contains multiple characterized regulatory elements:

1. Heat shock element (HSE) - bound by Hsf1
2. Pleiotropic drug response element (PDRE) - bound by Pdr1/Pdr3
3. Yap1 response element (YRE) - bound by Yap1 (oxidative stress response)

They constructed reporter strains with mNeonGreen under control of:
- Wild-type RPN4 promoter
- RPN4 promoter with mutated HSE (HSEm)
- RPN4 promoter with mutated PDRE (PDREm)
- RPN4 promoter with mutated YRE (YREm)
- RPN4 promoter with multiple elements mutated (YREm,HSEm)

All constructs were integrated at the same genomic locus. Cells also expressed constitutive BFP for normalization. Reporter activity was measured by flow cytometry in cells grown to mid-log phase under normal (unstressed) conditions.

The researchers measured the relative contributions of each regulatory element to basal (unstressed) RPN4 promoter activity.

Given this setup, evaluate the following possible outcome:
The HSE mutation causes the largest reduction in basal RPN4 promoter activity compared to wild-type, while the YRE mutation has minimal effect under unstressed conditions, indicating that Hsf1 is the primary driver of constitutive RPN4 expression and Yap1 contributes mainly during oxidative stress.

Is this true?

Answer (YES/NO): YES